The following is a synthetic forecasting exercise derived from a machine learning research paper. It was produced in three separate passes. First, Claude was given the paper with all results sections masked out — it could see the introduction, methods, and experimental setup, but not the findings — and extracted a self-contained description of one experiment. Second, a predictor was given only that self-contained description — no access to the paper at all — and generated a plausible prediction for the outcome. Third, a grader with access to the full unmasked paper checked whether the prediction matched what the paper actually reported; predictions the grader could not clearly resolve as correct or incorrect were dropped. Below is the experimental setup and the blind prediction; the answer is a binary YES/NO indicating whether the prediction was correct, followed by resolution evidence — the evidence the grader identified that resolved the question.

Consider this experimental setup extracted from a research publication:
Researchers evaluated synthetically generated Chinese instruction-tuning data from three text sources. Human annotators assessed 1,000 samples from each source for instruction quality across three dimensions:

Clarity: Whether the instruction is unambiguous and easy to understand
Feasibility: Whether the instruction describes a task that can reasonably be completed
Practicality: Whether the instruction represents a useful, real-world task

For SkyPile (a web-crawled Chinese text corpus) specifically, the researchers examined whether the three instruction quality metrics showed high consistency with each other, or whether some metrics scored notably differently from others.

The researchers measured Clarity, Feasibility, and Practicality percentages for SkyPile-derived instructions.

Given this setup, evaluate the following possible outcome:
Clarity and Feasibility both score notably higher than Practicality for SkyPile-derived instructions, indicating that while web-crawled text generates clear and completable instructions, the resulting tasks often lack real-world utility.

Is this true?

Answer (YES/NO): NO